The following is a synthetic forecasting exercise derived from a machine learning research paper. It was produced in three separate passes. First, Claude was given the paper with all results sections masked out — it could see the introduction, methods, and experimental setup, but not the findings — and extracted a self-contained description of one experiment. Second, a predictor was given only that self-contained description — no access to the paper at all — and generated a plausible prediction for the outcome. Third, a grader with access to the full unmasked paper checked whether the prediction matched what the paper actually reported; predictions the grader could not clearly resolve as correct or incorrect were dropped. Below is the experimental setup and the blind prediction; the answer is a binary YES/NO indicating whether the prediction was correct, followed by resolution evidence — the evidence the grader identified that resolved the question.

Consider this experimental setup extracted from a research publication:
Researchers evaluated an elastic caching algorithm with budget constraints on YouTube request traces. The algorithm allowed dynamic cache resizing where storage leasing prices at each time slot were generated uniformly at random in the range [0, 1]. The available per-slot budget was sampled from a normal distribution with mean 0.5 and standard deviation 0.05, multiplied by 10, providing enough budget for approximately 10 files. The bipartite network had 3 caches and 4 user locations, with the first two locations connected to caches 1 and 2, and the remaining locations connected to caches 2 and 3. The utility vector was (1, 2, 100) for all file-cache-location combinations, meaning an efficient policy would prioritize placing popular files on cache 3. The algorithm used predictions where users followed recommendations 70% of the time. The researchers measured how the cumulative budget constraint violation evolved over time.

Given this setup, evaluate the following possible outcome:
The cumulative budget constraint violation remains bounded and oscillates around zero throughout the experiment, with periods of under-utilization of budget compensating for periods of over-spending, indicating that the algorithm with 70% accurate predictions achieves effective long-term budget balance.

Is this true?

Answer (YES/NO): NO